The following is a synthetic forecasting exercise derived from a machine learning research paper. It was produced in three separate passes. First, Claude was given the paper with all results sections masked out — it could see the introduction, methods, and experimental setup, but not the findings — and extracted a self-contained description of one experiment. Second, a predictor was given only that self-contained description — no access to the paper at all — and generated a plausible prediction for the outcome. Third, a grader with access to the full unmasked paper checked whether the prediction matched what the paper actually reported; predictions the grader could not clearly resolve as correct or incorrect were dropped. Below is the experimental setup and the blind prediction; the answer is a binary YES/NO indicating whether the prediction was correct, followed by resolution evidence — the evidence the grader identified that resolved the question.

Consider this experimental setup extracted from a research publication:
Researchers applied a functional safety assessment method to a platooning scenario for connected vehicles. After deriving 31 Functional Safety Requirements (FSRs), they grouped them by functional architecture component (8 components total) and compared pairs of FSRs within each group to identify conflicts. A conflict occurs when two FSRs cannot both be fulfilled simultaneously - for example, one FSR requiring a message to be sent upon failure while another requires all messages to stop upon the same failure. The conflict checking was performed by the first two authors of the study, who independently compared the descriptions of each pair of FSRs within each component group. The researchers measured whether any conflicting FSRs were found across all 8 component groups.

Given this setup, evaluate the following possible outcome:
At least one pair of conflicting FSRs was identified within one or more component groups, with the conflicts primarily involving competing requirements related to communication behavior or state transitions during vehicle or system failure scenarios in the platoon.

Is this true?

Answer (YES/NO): NO